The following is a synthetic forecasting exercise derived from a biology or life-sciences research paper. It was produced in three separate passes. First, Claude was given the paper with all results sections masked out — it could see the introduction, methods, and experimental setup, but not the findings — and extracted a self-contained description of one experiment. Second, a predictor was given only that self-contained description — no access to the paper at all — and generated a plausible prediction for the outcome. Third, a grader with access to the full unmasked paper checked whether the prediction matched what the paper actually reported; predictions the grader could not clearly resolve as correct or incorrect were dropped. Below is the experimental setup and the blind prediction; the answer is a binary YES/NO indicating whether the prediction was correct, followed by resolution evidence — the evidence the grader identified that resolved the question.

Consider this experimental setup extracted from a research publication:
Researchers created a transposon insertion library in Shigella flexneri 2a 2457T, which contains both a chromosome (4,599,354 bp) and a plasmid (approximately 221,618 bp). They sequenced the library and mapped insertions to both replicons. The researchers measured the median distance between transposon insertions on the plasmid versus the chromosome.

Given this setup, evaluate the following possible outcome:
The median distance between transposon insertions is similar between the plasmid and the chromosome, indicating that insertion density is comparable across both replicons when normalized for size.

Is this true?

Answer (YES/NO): NO